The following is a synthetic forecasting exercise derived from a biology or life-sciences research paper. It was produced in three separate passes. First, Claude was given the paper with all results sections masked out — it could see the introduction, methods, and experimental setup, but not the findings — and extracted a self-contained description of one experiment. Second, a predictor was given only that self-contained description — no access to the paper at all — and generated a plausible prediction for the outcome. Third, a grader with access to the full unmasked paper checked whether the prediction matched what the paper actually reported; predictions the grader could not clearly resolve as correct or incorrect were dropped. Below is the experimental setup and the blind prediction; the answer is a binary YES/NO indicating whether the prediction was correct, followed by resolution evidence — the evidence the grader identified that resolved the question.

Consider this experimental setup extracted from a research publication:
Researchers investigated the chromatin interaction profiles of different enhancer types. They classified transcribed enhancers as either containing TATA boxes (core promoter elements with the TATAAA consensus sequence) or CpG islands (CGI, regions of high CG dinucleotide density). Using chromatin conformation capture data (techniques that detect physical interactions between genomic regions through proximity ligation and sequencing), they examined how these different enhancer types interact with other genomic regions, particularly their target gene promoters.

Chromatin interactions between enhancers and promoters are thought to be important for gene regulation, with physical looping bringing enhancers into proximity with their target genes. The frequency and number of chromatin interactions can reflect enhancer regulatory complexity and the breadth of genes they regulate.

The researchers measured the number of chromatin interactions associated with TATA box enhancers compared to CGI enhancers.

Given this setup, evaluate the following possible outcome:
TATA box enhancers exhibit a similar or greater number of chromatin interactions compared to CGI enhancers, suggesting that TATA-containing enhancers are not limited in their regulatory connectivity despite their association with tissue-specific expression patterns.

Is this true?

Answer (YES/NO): NO